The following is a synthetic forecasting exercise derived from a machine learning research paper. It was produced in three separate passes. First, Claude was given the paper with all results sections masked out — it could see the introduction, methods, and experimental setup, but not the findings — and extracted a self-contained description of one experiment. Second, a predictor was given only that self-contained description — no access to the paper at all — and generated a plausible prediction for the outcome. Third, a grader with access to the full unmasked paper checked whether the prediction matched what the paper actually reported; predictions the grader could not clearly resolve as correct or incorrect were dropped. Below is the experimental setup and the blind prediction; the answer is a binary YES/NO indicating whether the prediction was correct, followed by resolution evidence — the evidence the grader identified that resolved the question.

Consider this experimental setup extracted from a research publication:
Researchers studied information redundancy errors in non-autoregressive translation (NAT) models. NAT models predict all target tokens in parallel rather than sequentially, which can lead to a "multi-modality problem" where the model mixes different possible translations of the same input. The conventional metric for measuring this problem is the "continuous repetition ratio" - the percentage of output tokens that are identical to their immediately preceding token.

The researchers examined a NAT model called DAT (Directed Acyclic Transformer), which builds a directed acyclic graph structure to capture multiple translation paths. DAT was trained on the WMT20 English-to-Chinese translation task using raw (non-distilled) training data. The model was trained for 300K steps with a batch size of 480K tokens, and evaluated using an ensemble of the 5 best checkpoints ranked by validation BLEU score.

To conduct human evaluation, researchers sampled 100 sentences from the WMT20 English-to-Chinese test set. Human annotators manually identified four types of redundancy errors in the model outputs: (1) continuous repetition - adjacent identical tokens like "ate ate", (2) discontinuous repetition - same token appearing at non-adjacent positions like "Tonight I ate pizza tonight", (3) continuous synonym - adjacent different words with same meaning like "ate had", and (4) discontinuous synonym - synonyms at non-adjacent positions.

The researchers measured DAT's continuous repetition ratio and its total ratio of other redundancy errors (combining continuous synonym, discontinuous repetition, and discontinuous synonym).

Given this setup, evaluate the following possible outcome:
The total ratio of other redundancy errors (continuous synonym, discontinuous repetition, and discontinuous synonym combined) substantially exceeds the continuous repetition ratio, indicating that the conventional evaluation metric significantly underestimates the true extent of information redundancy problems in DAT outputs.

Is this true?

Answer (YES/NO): YES